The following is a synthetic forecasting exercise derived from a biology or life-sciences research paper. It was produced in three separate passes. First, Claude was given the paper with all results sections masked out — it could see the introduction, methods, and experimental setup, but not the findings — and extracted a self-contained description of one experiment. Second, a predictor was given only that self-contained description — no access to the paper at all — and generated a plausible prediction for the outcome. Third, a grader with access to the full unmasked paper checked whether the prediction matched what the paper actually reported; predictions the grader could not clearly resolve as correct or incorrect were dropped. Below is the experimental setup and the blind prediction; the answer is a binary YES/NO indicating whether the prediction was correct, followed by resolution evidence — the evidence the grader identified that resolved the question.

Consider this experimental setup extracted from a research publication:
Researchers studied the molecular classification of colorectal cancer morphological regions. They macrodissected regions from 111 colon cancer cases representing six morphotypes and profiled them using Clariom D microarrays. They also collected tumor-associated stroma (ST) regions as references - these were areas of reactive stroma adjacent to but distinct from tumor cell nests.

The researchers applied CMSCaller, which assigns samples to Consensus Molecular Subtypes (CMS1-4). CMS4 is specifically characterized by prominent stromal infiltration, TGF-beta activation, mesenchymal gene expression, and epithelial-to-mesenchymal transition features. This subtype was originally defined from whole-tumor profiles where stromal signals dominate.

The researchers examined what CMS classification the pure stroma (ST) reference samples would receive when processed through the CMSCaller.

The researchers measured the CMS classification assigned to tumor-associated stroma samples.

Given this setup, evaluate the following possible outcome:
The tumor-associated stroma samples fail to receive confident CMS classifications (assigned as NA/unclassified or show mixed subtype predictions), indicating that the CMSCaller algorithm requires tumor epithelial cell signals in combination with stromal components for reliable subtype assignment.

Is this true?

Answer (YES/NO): NO